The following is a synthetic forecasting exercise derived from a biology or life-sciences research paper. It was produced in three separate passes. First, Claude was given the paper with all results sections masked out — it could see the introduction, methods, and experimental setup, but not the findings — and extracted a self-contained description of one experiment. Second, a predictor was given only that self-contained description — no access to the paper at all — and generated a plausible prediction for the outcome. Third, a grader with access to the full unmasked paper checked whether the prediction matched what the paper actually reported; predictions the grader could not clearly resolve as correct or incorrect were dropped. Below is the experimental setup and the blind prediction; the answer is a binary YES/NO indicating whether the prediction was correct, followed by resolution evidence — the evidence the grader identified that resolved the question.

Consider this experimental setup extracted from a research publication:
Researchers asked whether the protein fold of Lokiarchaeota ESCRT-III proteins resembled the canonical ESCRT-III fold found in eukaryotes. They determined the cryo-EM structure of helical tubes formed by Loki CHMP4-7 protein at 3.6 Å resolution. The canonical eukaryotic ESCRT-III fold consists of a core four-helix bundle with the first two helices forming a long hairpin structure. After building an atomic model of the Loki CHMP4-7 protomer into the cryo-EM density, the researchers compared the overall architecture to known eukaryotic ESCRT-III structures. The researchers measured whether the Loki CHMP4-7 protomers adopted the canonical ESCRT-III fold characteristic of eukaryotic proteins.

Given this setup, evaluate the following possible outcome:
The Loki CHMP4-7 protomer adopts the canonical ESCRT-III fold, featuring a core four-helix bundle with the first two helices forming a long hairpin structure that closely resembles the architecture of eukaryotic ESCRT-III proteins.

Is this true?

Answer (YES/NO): YES